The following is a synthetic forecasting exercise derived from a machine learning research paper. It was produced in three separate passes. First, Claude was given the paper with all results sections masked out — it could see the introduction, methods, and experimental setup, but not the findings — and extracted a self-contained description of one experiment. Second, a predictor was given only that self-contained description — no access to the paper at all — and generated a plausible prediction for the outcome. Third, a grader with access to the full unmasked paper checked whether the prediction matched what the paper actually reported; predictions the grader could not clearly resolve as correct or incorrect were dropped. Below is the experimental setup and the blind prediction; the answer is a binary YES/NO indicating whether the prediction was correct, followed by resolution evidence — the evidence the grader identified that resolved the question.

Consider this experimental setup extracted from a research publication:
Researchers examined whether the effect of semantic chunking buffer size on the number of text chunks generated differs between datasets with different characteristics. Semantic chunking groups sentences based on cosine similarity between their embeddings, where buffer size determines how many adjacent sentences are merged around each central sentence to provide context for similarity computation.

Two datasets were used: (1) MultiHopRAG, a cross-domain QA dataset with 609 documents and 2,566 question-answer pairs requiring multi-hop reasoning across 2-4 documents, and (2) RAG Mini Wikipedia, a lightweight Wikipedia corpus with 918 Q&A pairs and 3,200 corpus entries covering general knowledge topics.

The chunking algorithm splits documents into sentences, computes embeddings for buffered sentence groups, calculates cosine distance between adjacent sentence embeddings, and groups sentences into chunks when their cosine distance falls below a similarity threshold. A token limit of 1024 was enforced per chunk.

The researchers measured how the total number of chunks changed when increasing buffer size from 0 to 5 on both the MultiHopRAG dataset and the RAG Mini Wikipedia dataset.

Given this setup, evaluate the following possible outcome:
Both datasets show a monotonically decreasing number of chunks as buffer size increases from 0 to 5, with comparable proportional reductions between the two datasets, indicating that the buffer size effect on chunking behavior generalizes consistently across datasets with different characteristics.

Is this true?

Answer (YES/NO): NO